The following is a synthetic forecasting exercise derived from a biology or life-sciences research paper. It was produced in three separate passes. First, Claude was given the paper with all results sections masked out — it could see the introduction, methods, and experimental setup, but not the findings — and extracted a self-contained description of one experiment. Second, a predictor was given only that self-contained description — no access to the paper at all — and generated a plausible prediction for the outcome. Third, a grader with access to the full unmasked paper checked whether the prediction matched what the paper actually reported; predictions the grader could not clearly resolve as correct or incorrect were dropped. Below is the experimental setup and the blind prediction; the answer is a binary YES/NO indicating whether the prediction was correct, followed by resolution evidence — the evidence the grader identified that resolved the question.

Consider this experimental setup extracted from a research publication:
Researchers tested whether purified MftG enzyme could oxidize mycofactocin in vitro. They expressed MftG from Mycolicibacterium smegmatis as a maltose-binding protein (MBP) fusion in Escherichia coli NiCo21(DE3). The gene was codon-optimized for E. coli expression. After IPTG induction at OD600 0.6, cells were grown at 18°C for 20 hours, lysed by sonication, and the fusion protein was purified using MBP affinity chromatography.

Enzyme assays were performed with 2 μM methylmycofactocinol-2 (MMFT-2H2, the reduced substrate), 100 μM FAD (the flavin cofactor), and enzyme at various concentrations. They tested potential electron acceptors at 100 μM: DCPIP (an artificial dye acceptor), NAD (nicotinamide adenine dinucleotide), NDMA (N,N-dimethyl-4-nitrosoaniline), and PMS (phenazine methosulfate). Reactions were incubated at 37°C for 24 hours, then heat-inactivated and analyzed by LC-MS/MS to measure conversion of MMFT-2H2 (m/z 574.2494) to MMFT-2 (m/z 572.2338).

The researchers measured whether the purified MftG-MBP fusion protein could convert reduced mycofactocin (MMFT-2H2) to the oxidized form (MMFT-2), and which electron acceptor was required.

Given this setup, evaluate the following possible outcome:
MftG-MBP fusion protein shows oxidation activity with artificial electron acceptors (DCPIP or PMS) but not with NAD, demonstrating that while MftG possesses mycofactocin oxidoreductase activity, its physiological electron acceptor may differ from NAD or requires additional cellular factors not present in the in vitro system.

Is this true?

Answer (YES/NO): NO